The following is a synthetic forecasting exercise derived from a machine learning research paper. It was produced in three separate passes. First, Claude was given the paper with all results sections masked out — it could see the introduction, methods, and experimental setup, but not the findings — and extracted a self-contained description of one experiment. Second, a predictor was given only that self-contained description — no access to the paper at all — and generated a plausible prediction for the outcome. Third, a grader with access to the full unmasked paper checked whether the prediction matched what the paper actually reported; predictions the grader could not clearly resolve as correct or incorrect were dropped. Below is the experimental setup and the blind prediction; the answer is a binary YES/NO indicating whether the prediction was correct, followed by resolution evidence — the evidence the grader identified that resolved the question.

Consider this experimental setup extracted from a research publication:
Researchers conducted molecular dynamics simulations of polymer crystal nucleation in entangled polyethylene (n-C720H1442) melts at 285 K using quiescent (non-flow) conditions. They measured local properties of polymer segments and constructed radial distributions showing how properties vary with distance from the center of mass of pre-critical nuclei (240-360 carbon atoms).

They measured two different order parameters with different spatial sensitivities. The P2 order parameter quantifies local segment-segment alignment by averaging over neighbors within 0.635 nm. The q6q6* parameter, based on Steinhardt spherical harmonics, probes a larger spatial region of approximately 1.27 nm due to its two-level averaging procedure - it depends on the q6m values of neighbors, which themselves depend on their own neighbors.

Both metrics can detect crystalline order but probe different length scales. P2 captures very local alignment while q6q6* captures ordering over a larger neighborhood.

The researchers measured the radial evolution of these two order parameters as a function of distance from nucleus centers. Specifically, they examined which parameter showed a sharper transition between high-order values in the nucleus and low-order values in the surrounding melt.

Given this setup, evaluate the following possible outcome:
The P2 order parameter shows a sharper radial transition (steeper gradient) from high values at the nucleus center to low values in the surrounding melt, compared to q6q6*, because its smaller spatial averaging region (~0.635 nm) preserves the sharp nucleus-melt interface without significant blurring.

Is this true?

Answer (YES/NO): NO